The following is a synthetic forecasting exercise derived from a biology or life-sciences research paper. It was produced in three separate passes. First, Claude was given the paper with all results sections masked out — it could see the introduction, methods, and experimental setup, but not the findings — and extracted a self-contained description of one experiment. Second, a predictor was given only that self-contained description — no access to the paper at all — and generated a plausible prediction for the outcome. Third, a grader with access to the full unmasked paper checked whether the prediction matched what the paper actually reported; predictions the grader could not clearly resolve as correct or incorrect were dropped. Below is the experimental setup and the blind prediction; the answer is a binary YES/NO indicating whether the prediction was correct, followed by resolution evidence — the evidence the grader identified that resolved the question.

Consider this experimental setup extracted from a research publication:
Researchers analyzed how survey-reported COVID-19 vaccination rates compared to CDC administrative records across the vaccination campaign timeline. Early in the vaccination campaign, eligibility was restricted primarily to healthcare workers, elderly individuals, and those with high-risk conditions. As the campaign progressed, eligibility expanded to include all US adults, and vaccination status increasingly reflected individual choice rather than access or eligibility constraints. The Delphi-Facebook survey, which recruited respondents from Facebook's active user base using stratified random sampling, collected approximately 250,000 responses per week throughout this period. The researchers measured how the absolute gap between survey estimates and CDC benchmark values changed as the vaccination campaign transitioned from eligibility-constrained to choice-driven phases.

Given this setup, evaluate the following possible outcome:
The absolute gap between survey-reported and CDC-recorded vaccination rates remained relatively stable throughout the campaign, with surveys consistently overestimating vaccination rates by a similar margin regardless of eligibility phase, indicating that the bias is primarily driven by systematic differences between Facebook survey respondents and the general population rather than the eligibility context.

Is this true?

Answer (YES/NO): NO